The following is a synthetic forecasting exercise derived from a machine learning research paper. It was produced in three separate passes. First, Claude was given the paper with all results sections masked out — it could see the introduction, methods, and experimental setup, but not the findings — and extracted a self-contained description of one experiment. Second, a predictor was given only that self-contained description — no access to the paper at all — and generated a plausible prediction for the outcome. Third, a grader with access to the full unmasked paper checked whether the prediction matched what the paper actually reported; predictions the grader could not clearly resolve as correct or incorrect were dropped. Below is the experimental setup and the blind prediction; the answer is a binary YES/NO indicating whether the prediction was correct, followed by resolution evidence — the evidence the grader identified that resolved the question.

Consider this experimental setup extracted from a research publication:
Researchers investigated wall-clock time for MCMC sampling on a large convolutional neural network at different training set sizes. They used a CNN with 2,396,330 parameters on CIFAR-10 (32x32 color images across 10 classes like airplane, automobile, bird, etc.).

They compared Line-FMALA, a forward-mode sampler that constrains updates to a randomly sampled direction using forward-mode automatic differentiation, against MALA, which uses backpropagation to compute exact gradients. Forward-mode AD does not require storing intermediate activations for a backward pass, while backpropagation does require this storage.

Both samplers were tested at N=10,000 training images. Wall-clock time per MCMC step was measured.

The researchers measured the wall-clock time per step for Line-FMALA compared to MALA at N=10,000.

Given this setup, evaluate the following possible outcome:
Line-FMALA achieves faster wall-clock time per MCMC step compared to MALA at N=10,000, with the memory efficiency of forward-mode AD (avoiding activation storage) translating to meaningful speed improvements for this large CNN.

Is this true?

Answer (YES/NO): YES